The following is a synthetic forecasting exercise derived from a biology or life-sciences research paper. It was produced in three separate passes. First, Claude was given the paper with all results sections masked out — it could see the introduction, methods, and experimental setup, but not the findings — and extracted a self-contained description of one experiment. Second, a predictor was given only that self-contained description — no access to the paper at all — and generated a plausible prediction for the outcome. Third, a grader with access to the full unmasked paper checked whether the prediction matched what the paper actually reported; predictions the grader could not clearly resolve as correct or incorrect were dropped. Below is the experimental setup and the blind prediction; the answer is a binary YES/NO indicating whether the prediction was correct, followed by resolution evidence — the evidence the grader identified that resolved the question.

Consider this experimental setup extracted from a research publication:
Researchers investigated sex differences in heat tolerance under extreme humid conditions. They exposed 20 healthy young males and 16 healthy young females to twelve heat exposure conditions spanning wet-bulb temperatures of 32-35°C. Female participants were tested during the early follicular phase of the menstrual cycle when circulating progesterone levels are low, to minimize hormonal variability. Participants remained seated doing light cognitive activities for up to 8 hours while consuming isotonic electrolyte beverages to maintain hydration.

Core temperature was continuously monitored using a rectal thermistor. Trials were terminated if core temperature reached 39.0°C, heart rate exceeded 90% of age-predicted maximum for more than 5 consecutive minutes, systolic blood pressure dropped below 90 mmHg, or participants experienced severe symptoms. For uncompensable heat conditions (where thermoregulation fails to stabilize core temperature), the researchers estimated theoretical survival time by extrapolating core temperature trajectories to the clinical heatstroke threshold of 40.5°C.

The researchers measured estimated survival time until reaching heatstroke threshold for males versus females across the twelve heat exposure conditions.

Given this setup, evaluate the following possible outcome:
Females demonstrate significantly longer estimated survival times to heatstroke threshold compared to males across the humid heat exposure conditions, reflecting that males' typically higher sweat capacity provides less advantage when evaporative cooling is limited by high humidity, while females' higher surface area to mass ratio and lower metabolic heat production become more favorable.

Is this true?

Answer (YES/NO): YES